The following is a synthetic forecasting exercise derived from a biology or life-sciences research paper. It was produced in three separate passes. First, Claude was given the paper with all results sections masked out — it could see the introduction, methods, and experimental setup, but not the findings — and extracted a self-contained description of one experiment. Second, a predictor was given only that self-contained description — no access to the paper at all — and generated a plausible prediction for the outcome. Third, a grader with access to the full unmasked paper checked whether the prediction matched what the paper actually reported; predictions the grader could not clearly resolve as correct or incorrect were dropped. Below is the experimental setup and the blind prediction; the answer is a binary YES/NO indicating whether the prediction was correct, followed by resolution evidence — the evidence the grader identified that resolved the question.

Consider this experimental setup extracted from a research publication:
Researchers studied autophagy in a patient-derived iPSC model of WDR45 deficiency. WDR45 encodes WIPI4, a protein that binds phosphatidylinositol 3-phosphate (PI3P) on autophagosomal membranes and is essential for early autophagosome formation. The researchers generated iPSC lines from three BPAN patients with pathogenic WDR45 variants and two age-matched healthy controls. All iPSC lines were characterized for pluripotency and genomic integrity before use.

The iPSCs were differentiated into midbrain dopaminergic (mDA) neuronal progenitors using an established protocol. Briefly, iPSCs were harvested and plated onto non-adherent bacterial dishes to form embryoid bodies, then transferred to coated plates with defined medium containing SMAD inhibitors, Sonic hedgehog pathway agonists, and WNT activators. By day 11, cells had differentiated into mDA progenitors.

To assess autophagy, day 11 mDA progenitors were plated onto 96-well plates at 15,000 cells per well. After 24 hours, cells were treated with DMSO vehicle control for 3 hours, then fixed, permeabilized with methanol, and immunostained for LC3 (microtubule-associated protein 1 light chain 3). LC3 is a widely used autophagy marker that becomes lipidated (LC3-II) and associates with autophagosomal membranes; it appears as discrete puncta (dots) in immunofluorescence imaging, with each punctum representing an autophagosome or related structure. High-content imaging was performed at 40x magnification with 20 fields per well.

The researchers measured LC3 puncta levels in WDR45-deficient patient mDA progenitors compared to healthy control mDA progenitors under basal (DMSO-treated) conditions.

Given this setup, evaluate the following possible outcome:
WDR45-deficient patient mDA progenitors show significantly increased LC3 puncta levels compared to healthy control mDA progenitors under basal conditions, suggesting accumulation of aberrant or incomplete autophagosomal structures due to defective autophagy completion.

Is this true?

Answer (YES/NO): NO